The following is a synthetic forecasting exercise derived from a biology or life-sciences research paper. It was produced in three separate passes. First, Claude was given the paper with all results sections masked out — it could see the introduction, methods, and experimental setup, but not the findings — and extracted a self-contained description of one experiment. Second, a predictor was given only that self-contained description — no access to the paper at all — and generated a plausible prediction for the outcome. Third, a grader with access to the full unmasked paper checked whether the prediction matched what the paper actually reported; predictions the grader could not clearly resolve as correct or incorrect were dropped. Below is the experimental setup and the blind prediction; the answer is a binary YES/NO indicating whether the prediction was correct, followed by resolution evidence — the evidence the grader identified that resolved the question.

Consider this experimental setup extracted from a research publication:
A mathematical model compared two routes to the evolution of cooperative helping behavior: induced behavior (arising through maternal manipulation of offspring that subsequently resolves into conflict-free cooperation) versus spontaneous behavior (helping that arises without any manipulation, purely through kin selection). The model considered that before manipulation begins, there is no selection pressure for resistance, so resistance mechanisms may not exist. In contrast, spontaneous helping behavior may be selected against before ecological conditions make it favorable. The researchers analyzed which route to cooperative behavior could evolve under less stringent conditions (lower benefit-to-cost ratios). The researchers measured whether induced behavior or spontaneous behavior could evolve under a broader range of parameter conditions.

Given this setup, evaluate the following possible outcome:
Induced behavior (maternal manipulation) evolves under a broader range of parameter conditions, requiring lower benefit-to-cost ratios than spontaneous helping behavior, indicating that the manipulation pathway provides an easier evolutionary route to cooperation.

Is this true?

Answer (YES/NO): YES